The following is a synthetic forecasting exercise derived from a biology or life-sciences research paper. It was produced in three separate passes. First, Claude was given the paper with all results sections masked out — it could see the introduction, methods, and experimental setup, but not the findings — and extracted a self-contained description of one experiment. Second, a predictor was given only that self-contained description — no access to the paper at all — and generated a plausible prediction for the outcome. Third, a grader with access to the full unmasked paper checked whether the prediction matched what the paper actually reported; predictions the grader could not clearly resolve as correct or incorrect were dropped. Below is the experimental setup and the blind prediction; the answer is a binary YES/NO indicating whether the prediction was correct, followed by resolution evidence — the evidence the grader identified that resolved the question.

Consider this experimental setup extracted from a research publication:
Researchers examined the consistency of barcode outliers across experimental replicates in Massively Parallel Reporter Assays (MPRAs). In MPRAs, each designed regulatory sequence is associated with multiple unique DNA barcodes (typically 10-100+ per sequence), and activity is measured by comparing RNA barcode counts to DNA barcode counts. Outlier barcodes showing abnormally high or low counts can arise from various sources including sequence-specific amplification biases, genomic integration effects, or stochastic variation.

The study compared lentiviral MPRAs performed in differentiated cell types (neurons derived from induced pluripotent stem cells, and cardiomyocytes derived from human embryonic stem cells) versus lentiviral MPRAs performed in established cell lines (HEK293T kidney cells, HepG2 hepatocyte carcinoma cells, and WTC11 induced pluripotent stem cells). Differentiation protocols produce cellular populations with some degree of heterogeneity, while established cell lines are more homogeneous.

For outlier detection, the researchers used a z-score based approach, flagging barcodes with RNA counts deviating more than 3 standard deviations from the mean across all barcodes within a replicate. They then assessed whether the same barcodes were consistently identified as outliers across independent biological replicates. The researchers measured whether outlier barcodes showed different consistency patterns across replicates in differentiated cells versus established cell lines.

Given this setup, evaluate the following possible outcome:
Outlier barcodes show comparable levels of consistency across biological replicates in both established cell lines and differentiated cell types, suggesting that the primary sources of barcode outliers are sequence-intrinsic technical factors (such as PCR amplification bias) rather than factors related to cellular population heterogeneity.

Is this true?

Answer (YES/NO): NO